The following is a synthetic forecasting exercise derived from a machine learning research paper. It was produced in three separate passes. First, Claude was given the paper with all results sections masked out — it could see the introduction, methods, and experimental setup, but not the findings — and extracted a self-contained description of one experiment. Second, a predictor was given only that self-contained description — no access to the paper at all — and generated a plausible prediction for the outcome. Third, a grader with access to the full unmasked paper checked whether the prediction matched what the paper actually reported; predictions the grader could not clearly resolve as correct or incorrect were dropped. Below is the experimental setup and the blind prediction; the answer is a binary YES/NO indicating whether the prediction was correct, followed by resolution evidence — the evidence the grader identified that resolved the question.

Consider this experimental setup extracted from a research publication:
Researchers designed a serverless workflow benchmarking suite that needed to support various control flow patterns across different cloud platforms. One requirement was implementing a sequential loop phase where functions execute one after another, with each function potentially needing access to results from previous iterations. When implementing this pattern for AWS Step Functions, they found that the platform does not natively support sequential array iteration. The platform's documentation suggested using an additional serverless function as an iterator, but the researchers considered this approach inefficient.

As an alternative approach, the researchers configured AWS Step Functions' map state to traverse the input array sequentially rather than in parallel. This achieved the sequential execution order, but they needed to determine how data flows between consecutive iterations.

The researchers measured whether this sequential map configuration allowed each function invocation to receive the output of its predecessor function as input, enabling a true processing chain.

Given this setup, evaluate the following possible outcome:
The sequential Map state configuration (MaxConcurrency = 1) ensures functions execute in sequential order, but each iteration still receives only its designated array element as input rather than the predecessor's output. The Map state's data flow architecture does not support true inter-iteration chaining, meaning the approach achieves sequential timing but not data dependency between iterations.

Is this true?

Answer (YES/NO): YES